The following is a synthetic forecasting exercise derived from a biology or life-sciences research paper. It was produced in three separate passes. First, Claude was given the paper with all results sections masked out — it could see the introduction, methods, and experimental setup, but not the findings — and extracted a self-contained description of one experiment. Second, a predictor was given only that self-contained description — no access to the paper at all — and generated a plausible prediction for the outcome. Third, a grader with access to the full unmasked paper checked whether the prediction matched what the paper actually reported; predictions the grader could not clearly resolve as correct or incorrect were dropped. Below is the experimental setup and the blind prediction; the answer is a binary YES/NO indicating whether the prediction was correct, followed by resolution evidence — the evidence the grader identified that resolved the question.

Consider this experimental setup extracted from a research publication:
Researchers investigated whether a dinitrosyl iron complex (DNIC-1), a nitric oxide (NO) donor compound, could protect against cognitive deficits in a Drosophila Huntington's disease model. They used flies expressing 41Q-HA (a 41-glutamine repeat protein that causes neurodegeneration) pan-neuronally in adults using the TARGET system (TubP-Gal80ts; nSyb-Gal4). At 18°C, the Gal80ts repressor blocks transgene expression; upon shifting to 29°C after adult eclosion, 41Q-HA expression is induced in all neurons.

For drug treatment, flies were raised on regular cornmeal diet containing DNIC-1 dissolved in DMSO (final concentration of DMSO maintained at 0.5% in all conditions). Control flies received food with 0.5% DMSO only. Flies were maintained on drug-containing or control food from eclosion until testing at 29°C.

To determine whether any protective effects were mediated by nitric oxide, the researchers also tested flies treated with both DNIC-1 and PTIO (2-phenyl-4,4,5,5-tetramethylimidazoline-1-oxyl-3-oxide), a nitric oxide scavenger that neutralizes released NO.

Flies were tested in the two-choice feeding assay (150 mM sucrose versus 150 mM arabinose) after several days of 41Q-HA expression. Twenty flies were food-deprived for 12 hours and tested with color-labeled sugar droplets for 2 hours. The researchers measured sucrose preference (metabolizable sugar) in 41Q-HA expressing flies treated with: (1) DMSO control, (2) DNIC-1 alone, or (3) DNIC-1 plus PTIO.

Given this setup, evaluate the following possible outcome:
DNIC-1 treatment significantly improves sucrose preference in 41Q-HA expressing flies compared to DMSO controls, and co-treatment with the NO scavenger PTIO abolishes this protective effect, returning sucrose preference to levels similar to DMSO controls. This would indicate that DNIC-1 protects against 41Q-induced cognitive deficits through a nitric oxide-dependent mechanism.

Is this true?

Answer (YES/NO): YES